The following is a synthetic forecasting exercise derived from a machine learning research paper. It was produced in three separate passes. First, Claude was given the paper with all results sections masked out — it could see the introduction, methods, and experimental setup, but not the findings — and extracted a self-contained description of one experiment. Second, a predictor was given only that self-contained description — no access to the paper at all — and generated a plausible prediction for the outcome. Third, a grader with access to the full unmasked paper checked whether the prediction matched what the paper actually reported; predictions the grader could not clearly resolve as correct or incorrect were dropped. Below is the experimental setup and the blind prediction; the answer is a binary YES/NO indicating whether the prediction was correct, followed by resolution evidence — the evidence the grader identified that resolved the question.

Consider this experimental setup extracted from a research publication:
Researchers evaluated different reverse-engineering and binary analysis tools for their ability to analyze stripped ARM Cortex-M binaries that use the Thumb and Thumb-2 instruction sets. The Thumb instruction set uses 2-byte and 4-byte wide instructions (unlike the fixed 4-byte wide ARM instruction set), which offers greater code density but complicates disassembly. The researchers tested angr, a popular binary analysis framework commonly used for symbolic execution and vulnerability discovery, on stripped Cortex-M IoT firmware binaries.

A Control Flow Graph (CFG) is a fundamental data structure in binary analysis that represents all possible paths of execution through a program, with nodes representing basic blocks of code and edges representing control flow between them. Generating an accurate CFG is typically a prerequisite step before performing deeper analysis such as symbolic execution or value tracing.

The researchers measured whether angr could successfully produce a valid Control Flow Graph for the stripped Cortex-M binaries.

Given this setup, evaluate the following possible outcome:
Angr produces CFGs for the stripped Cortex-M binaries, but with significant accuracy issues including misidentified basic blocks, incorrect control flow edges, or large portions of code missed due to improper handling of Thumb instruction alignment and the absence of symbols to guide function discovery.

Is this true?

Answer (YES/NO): NO